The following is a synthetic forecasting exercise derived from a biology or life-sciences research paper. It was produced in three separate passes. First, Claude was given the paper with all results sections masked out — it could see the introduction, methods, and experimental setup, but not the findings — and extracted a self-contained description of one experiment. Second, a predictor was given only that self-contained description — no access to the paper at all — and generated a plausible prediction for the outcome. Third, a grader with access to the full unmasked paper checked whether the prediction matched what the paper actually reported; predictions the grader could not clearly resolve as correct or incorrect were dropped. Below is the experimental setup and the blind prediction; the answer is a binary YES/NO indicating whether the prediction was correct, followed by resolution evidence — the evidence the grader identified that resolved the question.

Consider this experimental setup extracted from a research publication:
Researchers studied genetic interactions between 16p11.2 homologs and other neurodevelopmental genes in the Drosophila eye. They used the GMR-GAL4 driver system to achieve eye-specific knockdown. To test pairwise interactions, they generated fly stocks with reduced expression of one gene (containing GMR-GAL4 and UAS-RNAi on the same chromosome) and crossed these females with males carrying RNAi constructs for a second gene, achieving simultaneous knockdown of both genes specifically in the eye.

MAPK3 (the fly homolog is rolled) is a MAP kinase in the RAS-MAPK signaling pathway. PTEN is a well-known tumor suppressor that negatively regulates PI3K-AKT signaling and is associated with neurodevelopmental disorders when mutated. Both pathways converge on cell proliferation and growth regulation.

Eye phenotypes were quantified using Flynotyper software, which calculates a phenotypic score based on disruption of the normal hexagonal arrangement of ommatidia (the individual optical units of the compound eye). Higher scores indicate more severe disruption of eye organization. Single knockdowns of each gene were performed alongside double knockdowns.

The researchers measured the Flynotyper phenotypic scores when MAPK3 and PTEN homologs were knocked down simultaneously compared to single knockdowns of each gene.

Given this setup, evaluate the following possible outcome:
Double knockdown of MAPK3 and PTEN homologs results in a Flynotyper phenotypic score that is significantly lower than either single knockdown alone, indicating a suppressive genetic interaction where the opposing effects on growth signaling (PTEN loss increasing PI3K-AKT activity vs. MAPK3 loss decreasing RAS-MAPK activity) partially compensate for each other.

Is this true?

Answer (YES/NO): NO